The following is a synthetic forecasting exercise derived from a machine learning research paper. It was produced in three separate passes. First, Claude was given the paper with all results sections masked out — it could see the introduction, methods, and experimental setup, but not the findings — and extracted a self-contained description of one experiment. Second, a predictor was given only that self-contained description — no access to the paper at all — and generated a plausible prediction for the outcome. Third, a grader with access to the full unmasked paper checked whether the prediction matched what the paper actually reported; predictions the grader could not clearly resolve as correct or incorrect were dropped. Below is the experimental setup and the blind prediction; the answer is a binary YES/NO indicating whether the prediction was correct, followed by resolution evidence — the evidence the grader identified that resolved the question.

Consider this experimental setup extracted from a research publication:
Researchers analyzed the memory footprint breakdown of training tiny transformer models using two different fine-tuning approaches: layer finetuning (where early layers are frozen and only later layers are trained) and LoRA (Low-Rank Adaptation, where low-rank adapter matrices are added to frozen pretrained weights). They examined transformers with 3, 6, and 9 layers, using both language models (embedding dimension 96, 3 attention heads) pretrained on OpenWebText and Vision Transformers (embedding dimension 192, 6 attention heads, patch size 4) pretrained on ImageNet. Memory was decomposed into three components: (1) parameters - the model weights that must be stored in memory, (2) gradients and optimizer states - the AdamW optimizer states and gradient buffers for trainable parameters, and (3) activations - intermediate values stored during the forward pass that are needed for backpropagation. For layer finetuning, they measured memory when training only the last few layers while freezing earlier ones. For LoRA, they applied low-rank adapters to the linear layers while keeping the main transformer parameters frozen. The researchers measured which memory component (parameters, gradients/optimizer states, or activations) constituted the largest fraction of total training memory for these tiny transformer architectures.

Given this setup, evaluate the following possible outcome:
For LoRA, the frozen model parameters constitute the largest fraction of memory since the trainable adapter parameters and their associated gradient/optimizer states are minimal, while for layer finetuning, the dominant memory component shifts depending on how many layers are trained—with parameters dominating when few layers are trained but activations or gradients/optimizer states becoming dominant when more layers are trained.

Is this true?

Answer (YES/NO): NO